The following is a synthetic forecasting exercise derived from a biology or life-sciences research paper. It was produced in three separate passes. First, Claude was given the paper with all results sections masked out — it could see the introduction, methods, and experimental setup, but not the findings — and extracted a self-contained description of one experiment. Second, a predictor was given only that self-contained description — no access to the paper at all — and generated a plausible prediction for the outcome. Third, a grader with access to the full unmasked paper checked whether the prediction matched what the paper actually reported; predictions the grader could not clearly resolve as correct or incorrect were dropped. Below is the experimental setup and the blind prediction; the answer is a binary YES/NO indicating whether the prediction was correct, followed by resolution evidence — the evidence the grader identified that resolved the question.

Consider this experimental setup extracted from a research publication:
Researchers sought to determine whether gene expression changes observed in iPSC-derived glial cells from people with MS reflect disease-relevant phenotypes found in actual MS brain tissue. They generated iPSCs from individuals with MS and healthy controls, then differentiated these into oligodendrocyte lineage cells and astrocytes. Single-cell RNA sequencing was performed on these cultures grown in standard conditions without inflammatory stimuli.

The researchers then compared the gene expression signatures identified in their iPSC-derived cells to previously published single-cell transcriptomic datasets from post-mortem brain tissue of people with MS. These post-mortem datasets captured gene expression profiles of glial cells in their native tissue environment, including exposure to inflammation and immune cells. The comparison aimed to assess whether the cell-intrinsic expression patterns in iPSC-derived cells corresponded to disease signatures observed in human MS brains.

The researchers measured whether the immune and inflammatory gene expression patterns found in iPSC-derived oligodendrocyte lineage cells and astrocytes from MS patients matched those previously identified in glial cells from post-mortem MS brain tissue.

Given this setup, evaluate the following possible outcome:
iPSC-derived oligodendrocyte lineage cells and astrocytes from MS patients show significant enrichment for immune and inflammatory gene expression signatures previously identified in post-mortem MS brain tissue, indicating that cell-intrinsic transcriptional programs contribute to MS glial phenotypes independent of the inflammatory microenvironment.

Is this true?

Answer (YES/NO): YES